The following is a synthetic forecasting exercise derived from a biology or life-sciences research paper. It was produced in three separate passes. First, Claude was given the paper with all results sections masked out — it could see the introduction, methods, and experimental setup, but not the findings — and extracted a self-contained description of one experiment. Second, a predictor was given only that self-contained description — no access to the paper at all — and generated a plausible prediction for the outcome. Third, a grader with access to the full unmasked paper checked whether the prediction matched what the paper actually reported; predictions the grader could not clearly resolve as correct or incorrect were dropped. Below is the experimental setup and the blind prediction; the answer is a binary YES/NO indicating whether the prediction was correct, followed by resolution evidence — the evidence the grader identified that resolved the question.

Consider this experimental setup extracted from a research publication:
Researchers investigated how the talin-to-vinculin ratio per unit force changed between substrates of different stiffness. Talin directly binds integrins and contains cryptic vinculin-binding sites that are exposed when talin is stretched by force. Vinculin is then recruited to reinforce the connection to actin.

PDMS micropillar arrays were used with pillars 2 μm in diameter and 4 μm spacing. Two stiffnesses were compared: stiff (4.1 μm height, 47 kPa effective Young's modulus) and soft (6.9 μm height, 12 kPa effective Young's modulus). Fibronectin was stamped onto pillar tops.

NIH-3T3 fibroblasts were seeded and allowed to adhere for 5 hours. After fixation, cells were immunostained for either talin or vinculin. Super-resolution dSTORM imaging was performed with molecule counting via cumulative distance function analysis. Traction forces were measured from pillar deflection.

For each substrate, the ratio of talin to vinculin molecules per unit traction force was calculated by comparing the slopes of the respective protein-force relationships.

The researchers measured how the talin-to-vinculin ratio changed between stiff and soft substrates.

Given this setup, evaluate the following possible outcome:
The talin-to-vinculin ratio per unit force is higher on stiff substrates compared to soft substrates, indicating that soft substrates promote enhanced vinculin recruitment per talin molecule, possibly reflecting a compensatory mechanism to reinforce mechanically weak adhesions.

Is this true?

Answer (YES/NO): YES